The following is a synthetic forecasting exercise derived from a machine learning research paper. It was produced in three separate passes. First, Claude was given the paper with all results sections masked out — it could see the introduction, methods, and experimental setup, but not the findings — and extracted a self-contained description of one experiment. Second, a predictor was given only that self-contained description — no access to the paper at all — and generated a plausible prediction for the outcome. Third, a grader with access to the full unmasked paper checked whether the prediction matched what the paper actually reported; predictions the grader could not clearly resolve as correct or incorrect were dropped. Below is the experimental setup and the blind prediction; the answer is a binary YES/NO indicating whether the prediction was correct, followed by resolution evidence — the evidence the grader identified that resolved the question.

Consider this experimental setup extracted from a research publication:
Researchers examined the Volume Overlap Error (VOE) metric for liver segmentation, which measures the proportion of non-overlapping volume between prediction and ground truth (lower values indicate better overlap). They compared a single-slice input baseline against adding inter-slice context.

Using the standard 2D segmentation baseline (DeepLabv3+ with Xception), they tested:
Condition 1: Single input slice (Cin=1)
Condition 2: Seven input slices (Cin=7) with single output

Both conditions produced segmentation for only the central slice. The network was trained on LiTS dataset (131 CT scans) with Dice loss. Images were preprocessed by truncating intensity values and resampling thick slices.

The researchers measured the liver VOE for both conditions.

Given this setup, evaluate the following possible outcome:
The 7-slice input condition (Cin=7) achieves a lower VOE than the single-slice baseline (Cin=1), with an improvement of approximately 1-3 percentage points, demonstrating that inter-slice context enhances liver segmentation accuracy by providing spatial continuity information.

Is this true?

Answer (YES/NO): YES